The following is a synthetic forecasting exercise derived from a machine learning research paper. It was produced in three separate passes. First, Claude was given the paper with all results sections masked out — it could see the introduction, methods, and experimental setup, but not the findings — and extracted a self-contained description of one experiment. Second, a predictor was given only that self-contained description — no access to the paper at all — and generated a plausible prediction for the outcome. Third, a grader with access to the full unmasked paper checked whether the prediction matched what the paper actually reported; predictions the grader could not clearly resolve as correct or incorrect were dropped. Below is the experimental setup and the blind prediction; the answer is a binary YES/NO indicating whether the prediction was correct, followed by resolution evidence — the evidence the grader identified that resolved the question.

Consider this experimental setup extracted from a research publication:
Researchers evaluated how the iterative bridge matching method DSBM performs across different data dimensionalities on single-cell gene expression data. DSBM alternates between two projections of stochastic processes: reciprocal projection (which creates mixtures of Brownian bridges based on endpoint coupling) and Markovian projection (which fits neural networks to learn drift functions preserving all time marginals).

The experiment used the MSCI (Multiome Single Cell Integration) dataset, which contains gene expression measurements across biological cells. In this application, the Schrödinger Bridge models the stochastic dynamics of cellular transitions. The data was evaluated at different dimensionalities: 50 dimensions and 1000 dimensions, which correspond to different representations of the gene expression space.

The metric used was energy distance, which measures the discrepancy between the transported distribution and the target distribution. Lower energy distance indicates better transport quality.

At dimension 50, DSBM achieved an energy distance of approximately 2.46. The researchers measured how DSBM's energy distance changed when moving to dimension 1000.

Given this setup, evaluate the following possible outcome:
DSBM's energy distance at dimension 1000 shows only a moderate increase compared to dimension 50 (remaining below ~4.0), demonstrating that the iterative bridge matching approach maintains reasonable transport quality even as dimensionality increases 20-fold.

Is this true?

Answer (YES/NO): NO